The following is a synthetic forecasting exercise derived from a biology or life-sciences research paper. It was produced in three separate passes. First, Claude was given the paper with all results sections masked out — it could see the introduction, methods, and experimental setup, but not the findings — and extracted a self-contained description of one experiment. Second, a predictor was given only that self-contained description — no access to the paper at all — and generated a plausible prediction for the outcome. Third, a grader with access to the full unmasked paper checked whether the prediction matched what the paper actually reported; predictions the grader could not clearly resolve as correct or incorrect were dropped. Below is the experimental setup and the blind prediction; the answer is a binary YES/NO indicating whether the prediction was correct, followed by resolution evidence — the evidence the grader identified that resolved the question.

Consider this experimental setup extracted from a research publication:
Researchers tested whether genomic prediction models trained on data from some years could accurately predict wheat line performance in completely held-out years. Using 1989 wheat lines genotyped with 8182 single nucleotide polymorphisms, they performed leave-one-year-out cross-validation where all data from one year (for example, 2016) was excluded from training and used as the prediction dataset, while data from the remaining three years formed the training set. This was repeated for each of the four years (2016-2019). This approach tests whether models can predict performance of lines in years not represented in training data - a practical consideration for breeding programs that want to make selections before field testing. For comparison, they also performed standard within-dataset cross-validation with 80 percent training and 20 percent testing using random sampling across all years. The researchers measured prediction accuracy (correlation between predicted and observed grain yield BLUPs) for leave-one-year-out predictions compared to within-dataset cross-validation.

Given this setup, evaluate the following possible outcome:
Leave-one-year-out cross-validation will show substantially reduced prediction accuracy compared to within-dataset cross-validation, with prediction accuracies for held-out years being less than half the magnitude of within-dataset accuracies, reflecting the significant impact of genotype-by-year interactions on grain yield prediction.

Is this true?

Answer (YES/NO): YES